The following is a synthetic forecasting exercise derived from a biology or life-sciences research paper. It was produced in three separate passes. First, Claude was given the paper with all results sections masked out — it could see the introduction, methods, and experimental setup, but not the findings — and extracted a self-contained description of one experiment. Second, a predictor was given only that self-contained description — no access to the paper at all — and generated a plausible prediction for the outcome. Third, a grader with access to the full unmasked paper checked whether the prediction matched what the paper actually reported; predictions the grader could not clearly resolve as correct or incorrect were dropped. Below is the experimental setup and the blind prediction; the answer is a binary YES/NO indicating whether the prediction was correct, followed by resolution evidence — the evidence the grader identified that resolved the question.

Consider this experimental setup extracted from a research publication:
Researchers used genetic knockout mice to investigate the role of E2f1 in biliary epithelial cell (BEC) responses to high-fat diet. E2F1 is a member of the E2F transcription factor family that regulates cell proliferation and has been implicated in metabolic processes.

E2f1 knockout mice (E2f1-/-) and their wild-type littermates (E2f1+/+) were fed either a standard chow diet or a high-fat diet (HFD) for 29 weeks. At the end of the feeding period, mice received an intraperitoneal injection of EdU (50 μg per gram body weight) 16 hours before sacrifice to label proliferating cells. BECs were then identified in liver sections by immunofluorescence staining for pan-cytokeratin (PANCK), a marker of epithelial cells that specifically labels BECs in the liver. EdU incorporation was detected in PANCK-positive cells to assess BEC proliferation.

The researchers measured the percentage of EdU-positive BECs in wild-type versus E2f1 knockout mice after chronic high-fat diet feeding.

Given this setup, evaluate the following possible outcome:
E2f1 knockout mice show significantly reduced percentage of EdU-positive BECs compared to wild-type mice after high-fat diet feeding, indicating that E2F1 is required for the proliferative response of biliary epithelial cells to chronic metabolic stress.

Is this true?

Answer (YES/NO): YES